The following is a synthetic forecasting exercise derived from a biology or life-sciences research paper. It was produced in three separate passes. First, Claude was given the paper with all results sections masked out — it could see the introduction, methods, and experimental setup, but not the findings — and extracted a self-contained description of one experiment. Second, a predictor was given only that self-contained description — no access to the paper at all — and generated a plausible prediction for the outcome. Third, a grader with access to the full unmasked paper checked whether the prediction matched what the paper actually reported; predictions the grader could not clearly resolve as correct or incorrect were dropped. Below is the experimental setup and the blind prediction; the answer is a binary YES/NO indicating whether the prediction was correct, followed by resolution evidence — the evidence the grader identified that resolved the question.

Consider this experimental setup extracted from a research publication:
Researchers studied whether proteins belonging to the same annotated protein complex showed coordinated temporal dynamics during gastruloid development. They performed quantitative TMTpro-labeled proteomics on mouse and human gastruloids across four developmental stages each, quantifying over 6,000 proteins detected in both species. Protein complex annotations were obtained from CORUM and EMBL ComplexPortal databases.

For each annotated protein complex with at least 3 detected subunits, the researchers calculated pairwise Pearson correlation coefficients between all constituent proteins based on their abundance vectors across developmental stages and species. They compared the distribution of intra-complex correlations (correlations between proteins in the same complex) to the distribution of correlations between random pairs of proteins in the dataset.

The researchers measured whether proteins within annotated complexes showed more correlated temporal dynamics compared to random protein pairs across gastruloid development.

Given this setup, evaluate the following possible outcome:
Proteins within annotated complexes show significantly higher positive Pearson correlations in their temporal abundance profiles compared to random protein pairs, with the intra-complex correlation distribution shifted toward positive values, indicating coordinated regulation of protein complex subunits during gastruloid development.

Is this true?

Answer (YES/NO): YES